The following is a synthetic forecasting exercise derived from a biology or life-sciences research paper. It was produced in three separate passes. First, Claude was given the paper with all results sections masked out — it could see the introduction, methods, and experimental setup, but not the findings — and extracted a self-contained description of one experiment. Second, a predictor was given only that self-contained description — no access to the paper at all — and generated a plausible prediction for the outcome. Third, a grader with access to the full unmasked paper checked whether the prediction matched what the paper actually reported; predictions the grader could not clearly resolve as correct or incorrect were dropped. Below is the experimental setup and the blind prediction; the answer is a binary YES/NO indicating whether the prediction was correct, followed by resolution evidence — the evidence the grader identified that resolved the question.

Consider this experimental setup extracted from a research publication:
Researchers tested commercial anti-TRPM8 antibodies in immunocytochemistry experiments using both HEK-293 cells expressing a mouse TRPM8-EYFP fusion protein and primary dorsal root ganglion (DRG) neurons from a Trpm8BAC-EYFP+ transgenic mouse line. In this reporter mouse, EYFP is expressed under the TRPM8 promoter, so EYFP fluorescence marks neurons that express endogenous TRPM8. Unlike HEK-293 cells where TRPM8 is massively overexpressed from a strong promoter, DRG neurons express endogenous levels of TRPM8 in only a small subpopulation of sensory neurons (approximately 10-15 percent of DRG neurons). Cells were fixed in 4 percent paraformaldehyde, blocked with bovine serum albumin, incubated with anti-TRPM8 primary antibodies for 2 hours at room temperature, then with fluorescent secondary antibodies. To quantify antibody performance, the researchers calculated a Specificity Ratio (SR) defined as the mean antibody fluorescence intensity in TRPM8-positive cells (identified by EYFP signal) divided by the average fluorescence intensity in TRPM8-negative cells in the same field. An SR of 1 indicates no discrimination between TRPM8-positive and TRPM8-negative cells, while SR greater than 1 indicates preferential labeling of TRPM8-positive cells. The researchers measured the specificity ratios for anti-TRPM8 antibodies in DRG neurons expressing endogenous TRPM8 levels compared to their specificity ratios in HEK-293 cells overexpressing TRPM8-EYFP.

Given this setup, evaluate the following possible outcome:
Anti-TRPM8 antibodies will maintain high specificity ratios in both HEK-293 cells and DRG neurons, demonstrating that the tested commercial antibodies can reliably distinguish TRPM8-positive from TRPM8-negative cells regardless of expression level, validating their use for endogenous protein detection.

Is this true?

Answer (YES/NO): NO